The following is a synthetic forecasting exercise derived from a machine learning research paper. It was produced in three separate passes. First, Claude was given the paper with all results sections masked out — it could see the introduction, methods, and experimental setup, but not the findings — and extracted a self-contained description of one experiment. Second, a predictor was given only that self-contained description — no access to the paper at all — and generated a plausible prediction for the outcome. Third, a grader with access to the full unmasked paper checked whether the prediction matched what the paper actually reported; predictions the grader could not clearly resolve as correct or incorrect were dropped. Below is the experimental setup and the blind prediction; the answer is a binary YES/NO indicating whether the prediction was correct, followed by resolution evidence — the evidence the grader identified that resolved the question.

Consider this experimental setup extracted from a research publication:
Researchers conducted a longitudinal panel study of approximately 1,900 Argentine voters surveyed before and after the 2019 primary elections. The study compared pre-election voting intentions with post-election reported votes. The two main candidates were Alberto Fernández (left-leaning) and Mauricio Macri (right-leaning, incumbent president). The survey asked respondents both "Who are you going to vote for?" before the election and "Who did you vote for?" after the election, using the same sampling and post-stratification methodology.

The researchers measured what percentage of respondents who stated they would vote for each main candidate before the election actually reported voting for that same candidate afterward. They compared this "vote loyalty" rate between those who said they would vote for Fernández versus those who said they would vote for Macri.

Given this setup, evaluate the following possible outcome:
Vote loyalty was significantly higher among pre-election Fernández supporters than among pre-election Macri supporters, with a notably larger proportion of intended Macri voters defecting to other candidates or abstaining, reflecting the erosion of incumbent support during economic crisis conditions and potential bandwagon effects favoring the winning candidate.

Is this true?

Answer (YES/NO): YES